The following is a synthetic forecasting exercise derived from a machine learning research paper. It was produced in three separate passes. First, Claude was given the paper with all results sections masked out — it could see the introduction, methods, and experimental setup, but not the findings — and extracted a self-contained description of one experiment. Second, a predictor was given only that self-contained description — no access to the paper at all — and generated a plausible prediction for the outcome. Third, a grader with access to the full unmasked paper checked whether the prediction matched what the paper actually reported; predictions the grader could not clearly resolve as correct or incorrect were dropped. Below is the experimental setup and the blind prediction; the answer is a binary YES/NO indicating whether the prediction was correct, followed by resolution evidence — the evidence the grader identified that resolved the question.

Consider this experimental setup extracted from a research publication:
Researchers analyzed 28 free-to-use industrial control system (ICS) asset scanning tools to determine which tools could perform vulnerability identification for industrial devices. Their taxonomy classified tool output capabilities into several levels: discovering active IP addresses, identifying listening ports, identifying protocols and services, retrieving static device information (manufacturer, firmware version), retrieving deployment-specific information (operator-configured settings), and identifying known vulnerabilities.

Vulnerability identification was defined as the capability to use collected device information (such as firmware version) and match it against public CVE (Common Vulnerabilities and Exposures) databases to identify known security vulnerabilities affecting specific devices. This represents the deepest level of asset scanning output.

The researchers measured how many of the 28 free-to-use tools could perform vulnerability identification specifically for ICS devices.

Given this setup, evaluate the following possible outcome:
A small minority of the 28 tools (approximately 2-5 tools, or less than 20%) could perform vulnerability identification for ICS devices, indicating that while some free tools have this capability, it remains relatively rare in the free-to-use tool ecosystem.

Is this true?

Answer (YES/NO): YES